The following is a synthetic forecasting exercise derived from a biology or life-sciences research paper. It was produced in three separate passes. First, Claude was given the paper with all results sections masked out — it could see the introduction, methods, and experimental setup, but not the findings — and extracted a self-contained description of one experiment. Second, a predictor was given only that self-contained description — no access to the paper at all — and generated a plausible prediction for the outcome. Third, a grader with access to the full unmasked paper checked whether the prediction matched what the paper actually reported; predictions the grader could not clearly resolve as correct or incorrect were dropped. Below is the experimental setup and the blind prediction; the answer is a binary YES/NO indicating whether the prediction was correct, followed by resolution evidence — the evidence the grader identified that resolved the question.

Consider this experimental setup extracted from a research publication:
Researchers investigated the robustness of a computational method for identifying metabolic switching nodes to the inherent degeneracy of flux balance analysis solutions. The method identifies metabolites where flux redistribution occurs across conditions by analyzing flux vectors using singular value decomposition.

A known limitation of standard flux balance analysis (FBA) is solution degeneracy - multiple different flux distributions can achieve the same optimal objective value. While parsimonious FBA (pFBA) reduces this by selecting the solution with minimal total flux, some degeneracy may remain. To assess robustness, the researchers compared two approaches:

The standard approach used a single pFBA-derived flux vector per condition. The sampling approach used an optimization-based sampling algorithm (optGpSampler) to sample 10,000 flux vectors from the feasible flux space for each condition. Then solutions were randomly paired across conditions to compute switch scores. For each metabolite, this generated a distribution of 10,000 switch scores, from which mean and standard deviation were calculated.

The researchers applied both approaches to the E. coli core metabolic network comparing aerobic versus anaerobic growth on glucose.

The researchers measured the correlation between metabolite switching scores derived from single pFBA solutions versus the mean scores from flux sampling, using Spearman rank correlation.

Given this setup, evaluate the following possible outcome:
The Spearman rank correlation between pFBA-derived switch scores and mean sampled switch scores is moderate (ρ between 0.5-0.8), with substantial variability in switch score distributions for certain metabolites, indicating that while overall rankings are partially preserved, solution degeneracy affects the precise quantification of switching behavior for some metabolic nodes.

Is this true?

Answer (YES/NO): NO